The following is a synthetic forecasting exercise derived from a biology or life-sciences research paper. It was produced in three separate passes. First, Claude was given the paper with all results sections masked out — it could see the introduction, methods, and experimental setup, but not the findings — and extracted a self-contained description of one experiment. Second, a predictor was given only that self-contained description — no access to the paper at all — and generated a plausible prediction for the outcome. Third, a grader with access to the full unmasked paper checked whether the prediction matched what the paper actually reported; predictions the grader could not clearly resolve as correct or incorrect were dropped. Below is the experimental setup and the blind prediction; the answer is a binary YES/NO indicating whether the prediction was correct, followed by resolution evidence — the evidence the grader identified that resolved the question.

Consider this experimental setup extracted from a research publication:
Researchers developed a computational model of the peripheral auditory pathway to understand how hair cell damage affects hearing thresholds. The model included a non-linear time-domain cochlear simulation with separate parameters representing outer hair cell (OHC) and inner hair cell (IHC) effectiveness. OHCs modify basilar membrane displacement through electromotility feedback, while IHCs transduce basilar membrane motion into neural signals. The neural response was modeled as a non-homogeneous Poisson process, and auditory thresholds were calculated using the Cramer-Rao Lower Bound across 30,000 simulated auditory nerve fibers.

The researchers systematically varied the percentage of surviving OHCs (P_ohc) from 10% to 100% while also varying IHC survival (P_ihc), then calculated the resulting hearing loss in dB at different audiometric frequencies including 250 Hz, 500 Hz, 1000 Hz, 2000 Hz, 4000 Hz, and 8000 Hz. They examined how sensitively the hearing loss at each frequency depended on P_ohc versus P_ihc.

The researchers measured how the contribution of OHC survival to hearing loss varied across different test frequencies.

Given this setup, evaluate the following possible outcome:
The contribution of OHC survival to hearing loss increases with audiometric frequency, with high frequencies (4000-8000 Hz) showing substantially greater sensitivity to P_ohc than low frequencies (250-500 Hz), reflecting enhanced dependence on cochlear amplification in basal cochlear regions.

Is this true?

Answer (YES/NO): YES